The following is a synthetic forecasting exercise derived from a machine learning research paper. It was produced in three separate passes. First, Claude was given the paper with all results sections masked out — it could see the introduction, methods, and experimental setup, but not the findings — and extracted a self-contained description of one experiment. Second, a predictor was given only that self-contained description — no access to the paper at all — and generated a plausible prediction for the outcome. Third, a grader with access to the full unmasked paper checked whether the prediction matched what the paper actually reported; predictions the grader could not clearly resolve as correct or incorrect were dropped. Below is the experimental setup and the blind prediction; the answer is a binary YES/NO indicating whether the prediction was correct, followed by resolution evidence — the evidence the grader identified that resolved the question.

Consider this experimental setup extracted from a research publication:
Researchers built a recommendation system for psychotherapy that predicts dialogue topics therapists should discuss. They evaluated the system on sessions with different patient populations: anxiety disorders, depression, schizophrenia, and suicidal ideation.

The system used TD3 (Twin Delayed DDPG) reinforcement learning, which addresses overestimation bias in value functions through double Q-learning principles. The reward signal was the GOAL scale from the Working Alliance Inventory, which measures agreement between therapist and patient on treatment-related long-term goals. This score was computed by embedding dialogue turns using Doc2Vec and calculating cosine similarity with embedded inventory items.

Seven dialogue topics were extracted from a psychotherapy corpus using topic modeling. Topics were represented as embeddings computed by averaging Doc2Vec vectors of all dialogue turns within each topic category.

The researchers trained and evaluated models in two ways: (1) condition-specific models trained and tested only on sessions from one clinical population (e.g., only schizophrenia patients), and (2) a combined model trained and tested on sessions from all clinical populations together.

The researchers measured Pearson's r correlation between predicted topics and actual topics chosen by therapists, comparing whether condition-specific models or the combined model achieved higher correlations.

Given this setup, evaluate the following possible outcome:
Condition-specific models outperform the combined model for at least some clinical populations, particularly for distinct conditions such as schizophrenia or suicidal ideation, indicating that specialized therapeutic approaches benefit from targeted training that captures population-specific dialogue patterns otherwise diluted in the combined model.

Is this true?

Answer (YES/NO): NO